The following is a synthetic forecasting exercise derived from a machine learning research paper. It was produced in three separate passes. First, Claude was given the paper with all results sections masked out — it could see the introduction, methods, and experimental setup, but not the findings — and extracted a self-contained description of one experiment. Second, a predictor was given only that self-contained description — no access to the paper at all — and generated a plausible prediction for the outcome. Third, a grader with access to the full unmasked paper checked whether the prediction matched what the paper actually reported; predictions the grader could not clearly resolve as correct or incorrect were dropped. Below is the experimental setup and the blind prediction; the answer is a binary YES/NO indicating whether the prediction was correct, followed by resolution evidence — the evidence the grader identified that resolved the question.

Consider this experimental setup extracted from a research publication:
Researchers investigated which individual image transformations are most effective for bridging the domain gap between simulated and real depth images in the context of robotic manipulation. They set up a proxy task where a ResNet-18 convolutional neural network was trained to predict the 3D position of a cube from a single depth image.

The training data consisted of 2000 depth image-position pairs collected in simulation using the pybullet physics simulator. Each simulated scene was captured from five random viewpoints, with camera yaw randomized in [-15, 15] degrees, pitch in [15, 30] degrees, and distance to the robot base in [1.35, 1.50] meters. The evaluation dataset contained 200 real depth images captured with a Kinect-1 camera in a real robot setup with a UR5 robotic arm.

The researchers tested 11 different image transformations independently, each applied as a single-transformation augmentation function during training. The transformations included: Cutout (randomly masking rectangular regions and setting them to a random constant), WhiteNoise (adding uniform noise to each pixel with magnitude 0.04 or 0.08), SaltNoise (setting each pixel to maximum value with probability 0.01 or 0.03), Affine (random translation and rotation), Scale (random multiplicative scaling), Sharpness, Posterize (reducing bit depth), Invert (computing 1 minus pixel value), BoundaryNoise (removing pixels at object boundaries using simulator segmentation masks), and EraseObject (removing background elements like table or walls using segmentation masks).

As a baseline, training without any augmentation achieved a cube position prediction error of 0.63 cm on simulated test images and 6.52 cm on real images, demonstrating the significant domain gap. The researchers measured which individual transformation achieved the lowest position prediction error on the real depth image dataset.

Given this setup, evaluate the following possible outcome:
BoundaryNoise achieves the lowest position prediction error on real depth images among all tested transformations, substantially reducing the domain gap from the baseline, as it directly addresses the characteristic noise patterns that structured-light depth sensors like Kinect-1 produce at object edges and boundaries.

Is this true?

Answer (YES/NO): NO